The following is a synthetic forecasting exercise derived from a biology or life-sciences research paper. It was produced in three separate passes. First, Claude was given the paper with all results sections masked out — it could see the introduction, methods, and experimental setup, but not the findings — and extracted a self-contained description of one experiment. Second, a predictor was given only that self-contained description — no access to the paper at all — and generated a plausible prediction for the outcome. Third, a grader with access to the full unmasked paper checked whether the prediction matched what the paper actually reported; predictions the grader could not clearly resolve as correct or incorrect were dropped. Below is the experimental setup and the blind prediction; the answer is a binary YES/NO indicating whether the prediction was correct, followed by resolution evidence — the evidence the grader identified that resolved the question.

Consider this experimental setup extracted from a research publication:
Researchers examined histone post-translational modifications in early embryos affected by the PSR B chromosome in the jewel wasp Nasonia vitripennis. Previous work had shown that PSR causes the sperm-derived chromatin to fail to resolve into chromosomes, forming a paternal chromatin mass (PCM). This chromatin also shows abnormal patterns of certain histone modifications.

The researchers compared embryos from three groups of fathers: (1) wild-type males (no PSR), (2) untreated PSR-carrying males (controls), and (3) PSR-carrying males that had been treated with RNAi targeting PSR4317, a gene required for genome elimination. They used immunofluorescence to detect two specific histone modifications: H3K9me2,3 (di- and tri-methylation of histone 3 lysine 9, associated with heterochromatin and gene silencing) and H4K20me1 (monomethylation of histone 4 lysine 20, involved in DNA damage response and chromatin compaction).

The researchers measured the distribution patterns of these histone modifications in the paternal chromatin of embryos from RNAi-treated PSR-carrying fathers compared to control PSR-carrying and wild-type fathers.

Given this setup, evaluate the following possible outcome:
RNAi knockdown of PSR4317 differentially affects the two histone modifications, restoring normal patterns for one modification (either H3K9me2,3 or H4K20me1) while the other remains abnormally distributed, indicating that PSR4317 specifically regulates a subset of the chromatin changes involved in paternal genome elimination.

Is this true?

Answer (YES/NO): NO